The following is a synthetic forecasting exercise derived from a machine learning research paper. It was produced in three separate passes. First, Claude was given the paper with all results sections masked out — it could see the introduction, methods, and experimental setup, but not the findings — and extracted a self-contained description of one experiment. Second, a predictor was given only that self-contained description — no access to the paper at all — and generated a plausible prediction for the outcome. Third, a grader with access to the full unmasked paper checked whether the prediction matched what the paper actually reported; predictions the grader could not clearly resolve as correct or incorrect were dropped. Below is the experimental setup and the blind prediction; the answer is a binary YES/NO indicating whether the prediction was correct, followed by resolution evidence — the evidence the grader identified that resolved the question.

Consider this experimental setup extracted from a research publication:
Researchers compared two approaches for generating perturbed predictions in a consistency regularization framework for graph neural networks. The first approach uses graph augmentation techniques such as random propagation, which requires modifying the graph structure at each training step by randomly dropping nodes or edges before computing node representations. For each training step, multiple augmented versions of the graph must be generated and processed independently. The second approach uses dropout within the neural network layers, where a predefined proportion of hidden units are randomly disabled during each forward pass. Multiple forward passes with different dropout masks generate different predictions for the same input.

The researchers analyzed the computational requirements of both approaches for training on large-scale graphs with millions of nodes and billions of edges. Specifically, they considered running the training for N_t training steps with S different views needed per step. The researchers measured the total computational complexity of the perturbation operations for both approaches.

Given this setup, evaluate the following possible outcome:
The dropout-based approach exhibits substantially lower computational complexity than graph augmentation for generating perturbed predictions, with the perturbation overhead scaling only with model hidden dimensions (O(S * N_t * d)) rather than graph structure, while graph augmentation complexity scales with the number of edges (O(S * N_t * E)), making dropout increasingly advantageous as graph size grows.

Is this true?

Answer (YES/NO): NO